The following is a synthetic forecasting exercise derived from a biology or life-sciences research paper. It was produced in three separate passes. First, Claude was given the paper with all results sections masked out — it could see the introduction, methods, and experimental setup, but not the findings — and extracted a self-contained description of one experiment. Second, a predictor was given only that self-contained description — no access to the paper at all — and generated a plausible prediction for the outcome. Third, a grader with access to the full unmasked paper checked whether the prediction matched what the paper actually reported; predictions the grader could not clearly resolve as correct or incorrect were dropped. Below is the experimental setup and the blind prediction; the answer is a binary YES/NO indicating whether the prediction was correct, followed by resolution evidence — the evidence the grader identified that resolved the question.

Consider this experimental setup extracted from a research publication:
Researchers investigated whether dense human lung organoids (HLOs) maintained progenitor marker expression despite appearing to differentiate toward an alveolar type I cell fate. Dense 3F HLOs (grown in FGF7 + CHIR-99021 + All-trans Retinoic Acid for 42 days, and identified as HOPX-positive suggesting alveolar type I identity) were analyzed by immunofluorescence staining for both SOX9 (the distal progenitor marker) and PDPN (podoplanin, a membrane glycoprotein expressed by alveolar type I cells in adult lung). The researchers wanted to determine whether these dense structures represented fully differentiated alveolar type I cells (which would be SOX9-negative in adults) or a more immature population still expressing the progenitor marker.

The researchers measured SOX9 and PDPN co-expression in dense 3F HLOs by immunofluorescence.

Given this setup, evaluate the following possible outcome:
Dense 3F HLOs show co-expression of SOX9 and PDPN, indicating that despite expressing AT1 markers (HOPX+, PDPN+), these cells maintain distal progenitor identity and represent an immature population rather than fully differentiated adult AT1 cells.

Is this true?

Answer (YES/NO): YES